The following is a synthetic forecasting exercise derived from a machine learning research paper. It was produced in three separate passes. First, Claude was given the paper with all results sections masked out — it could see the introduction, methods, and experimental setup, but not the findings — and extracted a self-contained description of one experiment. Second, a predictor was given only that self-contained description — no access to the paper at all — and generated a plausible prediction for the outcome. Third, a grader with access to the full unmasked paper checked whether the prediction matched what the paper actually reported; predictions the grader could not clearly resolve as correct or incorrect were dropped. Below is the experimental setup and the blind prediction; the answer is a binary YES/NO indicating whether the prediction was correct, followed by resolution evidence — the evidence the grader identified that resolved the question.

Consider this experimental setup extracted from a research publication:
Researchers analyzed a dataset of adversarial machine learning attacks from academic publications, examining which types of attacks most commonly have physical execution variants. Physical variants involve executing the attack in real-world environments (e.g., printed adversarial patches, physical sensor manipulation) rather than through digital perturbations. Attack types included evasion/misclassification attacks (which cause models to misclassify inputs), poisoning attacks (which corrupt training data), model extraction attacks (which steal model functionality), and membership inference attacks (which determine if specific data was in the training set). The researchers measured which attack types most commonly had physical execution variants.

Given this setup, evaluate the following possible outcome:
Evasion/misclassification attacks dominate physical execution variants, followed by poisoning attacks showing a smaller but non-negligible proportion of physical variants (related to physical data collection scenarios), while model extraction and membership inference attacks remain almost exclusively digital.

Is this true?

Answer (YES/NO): NO